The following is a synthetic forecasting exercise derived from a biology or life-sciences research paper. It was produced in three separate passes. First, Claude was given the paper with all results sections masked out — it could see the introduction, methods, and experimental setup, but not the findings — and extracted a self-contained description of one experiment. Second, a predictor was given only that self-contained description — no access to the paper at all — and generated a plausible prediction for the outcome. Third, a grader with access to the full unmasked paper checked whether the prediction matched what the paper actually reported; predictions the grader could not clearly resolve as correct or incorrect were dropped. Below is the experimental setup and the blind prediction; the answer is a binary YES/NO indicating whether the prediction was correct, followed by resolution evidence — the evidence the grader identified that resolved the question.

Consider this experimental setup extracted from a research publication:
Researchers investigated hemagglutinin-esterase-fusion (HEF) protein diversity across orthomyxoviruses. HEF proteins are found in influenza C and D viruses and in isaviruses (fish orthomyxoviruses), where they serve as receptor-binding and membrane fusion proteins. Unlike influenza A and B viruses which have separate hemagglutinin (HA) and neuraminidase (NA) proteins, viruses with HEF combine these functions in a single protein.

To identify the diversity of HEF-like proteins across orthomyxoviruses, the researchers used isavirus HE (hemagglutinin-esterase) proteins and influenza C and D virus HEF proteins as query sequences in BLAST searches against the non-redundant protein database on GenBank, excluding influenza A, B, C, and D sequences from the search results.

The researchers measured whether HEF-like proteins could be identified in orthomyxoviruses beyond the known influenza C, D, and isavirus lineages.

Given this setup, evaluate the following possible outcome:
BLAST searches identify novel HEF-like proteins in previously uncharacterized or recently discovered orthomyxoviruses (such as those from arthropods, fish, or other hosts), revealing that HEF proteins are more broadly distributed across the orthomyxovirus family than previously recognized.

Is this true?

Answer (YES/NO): NO